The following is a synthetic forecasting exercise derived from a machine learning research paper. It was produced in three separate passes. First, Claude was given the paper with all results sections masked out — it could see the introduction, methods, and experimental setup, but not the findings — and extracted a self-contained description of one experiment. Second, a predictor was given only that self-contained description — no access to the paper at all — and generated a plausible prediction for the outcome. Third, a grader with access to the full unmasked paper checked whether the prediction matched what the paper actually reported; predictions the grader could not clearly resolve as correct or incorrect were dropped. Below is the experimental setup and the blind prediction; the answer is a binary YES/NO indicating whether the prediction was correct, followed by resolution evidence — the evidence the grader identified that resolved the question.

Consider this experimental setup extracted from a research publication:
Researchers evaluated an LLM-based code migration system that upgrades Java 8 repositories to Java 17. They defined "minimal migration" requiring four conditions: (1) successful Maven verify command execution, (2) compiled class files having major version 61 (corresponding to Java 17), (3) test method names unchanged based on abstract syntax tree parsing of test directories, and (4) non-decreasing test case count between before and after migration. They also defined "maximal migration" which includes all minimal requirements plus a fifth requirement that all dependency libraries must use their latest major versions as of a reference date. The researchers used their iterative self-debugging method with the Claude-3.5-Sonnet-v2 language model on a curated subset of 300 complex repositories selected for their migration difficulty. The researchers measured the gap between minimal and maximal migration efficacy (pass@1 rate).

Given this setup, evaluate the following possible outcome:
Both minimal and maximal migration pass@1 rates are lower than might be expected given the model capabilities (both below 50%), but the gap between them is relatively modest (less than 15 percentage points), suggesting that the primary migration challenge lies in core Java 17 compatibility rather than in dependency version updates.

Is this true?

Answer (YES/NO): NO